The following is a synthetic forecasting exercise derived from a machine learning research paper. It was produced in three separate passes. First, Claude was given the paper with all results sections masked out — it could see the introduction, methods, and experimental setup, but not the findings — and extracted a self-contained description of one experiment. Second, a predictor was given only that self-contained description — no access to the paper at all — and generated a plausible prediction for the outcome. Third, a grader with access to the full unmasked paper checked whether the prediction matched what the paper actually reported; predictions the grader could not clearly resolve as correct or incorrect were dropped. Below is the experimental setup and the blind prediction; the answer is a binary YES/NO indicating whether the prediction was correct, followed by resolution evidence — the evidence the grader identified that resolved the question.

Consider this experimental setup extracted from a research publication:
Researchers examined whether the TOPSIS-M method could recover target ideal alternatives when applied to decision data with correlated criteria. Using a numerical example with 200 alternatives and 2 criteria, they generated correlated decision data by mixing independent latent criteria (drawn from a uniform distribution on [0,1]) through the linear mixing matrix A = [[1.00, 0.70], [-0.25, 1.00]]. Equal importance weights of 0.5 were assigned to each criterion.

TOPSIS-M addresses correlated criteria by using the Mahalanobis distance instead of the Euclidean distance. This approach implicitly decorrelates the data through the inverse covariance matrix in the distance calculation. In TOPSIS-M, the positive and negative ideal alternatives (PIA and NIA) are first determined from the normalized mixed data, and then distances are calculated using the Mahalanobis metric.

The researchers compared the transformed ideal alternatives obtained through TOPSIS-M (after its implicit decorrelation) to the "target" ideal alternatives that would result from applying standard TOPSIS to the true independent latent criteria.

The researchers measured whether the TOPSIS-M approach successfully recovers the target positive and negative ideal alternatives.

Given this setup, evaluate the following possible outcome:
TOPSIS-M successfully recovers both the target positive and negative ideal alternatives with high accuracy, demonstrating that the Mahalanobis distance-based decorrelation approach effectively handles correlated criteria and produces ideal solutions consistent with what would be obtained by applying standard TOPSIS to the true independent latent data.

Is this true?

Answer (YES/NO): NO